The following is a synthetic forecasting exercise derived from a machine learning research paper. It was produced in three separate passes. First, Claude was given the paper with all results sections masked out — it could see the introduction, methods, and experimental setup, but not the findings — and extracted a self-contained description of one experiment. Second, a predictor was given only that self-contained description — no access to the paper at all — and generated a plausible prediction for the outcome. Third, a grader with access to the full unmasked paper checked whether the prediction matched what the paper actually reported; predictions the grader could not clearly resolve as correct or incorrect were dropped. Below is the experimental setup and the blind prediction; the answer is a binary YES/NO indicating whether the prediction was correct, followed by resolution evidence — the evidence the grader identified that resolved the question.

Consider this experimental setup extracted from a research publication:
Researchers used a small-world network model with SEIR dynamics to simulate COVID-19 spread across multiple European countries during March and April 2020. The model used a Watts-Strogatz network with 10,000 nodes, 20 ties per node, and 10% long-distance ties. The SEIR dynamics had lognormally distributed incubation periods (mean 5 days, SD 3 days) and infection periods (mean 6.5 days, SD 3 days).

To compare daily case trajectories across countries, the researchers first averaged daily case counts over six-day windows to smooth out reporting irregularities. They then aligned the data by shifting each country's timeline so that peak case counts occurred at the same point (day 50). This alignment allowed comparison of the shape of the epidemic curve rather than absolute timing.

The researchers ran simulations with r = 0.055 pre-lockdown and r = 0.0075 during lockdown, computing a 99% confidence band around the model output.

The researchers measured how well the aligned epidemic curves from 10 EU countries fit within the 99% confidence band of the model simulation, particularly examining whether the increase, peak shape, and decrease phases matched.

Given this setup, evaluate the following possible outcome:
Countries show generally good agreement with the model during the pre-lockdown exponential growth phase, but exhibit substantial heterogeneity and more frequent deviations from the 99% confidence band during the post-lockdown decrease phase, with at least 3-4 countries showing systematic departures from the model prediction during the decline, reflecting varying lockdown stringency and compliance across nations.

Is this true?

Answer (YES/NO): NO